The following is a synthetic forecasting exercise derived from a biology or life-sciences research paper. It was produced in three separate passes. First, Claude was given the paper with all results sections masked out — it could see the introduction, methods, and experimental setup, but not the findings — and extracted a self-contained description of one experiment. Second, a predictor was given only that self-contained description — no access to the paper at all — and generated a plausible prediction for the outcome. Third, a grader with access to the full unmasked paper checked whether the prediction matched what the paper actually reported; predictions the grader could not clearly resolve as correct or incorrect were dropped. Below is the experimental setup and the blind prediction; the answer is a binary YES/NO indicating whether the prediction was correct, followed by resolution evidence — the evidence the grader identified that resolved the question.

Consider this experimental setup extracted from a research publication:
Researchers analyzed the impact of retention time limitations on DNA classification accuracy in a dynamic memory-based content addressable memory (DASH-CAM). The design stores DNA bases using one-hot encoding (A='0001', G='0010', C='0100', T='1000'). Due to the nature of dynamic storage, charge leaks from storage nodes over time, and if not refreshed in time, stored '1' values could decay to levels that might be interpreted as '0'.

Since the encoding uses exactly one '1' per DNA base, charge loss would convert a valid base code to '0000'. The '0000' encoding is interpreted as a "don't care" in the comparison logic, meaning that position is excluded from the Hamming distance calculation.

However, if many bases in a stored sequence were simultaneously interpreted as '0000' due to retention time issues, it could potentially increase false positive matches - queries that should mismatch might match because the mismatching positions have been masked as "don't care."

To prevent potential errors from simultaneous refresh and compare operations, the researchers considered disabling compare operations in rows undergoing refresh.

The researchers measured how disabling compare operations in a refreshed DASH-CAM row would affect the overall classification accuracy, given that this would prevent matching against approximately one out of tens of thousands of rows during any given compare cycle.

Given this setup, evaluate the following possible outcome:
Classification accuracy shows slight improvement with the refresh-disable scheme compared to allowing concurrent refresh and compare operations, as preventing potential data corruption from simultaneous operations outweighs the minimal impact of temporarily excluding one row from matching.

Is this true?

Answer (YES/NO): NO